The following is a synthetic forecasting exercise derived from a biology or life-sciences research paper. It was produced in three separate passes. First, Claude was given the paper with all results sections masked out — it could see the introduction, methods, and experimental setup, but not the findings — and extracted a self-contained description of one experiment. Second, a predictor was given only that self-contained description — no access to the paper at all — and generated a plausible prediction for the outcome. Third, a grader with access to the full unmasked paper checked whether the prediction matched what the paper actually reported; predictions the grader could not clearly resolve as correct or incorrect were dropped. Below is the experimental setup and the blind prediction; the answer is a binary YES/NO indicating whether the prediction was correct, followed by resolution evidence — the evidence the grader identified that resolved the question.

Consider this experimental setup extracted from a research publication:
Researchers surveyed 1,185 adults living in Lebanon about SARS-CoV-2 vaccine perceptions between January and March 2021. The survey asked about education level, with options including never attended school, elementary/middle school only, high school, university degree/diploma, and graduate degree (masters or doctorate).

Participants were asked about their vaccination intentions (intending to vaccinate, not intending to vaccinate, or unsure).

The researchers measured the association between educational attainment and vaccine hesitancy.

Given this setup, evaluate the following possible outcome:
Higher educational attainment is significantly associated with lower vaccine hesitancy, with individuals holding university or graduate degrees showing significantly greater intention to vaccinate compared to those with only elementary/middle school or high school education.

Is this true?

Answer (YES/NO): NO